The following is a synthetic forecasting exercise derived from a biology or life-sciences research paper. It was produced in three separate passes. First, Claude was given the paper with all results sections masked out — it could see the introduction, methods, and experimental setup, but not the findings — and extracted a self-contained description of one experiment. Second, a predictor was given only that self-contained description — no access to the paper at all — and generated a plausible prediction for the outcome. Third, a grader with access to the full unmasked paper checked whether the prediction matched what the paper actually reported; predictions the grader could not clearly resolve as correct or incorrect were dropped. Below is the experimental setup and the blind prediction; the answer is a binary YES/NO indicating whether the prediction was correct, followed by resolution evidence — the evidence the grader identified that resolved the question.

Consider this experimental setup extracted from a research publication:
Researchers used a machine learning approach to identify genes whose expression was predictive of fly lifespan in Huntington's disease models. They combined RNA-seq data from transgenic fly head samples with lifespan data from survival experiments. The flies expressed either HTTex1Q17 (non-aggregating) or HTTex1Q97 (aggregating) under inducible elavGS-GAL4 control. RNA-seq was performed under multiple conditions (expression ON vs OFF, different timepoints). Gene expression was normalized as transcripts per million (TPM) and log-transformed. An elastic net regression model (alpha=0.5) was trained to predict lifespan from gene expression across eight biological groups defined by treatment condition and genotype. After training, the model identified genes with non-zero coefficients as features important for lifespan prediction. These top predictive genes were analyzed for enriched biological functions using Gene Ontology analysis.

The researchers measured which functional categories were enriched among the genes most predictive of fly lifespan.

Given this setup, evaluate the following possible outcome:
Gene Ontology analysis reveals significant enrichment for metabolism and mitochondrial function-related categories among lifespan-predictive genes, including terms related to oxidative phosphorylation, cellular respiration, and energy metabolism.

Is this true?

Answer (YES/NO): NO